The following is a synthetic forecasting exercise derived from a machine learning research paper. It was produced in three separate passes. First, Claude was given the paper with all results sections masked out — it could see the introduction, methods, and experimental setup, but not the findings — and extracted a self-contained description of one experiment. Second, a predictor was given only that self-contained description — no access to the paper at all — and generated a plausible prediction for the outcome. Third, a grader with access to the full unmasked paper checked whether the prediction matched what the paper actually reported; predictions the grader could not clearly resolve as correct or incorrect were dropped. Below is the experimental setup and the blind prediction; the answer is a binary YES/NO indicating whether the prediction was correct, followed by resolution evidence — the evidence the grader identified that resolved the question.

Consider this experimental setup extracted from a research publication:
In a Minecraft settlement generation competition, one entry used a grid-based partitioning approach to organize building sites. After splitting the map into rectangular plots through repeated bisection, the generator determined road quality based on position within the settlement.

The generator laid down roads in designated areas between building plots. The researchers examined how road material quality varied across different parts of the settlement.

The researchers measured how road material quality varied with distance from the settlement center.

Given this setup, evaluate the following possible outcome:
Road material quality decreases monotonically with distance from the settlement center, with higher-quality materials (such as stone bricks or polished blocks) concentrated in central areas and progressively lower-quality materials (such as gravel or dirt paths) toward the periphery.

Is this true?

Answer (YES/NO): YES